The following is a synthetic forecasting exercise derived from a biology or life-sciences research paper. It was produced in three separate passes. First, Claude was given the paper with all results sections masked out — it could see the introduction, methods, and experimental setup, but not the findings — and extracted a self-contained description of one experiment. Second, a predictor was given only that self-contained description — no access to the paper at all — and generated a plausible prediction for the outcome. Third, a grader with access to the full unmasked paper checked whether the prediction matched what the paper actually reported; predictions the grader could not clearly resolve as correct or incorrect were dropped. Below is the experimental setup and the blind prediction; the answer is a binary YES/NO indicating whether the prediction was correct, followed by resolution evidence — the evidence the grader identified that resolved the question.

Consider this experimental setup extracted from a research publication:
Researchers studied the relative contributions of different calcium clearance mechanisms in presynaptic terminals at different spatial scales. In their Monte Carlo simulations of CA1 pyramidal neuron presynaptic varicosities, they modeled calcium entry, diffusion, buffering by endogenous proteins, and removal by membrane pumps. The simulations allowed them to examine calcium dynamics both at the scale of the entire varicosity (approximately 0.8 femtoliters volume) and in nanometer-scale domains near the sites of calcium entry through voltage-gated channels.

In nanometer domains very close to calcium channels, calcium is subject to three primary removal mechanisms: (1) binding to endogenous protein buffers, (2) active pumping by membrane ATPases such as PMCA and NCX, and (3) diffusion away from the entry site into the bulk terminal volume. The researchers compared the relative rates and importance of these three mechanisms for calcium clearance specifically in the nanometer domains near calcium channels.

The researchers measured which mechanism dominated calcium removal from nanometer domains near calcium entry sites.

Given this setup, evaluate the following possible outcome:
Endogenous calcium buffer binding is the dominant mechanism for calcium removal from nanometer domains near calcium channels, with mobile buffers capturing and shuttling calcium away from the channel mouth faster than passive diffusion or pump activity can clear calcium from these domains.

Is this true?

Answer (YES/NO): NO